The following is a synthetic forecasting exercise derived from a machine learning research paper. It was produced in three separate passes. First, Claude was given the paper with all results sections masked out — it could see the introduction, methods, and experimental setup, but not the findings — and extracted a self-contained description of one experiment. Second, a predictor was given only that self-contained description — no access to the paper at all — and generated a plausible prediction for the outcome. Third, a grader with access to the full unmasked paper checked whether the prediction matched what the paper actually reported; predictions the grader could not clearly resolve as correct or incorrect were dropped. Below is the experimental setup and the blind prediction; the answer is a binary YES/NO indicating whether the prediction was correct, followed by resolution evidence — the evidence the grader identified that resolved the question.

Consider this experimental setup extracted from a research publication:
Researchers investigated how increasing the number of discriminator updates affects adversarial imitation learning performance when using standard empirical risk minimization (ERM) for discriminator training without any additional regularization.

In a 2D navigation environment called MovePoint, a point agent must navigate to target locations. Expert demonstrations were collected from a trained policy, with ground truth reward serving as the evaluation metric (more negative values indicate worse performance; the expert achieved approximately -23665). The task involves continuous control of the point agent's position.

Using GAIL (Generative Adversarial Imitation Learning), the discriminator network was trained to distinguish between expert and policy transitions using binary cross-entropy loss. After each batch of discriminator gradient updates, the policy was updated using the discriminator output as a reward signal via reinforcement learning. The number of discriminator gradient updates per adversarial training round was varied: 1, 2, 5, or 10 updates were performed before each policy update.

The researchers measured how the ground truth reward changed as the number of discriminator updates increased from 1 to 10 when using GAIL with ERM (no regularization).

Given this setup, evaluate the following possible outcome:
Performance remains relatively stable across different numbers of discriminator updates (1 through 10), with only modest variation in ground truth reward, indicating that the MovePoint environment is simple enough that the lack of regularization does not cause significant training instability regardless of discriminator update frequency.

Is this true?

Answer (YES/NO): NO